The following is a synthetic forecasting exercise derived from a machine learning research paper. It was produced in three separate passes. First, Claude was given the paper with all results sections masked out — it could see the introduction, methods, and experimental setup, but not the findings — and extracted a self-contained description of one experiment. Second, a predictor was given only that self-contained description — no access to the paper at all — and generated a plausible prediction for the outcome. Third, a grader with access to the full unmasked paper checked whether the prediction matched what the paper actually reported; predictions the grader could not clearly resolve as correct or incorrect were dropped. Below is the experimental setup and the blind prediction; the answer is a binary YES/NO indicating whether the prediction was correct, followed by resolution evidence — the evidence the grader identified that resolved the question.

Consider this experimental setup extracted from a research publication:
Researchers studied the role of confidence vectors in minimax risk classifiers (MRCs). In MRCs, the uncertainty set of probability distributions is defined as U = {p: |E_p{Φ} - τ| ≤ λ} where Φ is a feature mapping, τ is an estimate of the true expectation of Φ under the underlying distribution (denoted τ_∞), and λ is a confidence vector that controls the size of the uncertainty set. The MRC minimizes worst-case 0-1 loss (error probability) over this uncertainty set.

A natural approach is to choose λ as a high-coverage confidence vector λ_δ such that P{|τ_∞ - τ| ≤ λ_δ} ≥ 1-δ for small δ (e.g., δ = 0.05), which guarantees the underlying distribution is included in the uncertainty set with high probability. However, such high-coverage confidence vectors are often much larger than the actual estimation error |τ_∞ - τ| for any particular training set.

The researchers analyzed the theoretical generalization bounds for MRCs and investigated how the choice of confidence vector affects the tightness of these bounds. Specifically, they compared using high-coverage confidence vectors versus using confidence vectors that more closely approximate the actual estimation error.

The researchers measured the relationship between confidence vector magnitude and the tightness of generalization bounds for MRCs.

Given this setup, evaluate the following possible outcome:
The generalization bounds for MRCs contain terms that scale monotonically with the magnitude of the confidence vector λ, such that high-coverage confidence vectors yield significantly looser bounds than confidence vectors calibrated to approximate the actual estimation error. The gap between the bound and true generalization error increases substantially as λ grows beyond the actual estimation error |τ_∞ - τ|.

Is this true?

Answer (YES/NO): YES